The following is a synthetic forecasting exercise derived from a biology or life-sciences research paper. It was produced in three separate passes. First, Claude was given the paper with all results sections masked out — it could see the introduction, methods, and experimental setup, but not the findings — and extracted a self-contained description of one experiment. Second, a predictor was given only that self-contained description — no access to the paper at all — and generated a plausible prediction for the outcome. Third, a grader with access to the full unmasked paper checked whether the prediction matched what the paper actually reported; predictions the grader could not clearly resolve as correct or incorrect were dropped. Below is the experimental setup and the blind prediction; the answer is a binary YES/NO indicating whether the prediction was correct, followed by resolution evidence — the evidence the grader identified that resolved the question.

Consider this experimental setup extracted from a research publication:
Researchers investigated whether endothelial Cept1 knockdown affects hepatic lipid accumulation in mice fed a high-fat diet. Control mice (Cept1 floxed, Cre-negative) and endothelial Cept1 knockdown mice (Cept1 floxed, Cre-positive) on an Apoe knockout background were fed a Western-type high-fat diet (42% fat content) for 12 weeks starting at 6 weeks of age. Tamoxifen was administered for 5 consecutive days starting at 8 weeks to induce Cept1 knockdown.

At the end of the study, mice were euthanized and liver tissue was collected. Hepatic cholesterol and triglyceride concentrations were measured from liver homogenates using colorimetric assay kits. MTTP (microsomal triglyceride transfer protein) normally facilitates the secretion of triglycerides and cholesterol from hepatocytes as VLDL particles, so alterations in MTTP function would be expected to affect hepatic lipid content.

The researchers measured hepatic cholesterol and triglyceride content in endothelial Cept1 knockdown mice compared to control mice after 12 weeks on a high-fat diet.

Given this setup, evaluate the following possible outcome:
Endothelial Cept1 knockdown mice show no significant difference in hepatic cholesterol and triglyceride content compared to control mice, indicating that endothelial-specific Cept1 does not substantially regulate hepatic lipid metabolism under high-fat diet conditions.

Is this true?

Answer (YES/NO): NO